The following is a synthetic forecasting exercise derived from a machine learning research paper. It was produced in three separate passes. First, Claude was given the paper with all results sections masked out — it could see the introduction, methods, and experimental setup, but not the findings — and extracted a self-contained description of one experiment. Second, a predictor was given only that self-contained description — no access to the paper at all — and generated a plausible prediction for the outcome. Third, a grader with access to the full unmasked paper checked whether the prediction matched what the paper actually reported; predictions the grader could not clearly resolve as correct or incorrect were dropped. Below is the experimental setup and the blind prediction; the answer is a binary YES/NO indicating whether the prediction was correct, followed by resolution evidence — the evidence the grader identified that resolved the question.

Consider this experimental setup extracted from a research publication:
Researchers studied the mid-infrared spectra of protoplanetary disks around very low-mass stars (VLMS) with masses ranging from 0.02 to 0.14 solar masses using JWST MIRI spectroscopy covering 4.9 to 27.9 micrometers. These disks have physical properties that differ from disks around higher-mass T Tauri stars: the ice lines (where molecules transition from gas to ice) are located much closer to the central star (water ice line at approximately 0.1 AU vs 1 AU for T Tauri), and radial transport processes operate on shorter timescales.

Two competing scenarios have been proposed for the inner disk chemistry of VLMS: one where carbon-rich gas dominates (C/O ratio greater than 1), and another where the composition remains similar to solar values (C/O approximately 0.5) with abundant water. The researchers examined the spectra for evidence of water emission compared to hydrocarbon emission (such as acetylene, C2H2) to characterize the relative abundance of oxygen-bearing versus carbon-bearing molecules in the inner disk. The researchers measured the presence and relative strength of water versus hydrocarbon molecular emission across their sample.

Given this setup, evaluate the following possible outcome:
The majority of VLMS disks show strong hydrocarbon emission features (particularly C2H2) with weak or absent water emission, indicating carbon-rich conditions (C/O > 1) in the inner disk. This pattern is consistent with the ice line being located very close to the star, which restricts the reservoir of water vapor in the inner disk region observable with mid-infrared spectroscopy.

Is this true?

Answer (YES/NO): YES